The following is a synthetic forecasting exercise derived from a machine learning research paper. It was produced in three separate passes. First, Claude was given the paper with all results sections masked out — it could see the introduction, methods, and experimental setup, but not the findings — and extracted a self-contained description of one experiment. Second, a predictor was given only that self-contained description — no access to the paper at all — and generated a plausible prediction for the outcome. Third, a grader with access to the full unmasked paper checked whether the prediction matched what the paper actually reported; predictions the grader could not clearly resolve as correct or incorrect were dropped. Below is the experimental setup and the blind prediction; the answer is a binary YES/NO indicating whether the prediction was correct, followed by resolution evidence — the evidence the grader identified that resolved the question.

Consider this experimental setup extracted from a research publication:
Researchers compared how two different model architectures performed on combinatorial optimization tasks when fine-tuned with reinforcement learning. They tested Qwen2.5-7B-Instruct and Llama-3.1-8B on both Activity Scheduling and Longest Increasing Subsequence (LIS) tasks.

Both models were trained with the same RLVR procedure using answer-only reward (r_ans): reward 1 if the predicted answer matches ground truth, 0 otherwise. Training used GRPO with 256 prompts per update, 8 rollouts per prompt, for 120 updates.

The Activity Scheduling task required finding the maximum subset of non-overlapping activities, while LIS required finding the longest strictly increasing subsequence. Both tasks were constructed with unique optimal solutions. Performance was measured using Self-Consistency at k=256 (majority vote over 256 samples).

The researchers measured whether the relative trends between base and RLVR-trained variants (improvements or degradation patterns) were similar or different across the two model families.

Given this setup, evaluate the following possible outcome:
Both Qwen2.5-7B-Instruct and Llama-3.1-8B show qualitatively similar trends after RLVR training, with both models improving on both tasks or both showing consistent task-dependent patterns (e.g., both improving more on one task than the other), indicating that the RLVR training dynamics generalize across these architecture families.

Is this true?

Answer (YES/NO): YES